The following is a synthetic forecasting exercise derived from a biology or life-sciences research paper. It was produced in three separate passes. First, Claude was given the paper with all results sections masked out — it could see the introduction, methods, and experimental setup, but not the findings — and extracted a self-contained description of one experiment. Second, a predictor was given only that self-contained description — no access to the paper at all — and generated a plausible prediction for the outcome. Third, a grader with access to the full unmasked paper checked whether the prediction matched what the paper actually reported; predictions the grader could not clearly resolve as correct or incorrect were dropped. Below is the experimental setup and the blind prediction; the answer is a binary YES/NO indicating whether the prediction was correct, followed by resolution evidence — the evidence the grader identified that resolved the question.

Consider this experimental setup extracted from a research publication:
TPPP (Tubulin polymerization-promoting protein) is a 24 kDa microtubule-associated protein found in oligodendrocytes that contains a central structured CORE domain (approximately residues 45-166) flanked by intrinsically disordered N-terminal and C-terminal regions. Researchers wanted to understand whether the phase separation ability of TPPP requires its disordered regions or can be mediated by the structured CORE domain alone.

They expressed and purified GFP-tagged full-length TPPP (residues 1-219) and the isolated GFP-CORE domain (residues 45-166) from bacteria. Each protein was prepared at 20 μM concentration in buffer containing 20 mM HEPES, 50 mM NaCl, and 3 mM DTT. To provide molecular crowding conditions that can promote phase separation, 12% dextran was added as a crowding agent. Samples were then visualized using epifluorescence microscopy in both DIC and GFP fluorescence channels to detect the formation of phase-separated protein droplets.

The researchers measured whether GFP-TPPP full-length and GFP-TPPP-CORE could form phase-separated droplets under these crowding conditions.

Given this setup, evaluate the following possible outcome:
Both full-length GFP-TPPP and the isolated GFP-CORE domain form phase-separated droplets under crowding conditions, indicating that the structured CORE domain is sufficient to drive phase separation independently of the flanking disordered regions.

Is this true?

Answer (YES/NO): NO